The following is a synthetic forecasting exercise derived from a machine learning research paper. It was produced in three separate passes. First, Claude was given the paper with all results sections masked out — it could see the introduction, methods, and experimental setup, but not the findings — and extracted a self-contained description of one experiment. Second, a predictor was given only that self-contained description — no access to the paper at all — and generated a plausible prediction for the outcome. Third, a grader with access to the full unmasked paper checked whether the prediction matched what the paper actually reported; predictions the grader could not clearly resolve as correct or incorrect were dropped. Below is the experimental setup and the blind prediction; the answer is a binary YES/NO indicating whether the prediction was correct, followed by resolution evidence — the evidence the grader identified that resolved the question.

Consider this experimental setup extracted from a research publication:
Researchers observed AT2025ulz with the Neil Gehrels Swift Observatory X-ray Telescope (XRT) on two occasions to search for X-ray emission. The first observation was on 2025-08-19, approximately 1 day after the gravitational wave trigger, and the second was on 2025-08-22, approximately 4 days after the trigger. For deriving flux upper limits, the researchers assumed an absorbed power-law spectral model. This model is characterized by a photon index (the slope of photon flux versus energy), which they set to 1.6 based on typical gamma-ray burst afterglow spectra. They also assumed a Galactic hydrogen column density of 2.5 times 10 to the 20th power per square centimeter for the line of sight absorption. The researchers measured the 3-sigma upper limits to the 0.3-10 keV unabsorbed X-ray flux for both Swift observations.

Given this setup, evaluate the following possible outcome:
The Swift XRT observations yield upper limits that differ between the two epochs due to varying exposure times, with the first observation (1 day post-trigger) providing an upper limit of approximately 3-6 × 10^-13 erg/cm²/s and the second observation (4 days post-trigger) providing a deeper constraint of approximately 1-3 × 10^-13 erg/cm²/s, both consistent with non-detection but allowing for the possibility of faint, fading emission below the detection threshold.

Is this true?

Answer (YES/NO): NO